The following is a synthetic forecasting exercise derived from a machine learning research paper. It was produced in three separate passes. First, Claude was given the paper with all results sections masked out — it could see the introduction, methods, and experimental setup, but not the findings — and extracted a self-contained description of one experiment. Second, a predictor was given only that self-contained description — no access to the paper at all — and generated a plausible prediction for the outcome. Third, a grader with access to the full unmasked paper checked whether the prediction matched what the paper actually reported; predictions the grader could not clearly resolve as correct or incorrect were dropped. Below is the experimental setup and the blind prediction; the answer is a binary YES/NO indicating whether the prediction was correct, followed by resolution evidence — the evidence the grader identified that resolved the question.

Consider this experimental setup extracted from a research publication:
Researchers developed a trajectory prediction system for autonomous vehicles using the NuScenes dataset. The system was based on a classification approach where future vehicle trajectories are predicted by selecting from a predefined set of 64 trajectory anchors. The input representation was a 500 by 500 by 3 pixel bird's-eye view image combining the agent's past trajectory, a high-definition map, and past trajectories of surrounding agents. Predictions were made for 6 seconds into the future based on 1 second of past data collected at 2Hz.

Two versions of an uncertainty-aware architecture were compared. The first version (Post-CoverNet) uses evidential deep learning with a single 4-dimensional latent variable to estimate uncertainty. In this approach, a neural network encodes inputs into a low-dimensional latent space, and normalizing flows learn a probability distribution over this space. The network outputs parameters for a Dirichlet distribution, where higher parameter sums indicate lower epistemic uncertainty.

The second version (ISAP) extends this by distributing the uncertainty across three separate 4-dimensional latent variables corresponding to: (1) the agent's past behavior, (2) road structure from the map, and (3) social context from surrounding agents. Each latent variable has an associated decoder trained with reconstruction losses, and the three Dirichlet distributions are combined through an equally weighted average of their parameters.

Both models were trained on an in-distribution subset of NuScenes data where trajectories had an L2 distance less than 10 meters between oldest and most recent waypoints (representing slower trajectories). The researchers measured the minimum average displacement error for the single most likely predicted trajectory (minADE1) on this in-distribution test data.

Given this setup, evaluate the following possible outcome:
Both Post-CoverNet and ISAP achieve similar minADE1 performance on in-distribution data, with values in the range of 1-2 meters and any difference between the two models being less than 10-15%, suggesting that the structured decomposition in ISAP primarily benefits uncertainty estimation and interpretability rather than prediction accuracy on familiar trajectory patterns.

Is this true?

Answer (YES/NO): NO